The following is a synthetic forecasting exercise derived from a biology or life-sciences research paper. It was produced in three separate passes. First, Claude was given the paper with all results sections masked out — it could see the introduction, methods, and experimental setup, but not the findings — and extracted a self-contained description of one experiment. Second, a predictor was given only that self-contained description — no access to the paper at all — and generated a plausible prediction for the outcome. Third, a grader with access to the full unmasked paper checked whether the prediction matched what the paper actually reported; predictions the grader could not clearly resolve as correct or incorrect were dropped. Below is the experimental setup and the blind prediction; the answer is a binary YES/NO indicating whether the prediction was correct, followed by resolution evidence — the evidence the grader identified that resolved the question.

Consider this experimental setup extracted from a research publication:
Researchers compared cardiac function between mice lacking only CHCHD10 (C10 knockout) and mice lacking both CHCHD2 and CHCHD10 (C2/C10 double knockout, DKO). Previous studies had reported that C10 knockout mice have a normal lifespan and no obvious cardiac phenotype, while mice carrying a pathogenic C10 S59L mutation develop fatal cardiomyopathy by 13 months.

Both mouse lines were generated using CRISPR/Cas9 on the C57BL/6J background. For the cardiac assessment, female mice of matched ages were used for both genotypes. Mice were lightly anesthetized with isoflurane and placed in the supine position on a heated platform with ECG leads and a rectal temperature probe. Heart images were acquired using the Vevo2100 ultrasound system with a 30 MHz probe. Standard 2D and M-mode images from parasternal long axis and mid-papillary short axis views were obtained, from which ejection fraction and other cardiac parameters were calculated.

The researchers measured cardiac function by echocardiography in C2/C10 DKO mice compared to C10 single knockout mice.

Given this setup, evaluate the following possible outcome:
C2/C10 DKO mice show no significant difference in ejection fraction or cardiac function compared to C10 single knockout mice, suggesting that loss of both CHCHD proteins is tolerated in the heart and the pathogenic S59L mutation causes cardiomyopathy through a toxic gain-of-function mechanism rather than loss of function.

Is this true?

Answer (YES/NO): NO